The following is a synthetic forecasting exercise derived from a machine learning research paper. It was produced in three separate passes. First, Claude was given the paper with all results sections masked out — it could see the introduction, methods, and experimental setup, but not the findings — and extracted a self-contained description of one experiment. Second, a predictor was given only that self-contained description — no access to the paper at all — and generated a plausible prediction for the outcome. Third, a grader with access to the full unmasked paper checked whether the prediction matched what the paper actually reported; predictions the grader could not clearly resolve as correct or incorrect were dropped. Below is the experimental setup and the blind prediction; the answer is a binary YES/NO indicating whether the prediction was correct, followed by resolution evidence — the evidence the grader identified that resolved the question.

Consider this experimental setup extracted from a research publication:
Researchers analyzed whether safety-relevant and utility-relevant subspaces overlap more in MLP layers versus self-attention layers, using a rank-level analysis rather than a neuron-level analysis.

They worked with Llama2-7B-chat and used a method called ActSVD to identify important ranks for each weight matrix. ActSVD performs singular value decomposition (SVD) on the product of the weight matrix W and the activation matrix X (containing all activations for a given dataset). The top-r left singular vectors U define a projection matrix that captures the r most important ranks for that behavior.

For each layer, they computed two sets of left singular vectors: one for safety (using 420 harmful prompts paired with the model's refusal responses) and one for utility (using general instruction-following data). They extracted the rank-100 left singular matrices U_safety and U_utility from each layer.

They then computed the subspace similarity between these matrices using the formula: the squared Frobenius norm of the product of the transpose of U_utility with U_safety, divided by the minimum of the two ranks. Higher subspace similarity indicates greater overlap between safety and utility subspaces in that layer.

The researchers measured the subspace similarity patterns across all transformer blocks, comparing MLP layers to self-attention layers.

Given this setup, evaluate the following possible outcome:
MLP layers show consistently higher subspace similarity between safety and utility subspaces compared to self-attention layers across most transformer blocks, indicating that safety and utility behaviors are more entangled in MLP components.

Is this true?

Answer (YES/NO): NO